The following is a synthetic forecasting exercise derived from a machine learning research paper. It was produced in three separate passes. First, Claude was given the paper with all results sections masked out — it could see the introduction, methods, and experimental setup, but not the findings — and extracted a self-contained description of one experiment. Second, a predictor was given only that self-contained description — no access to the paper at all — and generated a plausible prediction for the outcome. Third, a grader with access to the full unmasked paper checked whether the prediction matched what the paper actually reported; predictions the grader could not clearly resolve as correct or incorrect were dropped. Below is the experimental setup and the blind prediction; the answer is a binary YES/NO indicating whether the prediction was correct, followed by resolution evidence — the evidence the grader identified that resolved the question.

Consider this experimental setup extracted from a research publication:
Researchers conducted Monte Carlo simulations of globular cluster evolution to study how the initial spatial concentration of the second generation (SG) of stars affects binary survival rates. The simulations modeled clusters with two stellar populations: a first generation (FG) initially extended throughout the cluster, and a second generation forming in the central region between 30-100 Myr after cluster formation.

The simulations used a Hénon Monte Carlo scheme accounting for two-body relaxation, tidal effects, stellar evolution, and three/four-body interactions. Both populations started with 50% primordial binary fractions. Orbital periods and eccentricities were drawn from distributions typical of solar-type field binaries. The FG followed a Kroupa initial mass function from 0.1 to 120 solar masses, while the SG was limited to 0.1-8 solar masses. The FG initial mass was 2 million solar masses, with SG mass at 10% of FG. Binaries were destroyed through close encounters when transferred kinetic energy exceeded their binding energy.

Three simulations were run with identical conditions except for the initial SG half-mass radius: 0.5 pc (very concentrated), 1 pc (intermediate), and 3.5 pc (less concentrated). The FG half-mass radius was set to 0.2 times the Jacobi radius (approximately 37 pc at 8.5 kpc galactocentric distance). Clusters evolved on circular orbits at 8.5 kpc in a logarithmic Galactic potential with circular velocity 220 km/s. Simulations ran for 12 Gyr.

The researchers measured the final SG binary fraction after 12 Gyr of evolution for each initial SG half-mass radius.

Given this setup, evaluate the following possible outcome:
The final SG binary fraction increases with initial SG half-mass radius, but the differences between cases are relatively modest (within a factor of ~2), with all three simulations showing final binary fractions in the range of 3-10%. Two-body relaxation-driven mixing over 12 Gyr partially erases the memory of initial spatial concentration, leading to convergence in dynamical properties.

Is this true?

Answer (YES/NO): NO